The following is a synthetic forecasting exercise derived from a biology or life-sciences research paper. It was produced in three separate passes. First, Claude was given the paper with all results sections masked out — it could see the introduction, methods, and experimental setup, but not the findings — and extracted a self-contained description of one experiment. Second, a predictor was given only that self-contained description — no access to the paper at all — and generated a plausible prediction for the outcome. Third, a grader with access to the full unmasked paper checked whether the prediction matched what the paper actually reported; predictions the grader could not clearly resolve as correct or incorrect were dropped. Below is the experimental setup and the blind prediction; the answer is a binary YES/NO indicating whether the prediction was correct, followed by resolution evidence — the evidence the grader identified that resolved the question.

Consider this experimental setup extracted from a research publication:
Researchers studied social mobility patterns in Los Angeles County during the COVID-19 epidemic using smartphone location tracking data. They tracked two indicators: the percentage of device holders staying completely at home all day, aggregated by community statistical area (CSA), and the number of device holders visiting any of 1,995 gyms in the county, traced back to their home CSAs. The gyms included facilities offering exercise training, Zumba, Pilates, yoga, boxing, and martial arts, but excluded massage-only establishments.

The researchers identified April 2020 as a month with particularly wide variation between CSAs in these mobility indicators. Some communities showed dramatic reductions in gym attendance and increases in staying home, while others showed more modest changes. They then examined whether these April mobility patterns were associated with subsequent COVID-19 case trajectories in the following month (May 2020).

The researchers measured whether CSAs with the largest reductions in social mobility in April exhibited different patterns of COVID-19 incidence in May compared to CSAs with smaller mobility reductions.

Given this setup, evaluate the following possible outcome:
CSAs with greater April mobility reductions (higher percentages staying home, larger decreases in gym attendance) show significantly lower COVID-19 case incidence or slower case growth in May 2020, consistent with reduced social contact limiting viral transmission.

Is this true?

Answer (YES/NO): YES